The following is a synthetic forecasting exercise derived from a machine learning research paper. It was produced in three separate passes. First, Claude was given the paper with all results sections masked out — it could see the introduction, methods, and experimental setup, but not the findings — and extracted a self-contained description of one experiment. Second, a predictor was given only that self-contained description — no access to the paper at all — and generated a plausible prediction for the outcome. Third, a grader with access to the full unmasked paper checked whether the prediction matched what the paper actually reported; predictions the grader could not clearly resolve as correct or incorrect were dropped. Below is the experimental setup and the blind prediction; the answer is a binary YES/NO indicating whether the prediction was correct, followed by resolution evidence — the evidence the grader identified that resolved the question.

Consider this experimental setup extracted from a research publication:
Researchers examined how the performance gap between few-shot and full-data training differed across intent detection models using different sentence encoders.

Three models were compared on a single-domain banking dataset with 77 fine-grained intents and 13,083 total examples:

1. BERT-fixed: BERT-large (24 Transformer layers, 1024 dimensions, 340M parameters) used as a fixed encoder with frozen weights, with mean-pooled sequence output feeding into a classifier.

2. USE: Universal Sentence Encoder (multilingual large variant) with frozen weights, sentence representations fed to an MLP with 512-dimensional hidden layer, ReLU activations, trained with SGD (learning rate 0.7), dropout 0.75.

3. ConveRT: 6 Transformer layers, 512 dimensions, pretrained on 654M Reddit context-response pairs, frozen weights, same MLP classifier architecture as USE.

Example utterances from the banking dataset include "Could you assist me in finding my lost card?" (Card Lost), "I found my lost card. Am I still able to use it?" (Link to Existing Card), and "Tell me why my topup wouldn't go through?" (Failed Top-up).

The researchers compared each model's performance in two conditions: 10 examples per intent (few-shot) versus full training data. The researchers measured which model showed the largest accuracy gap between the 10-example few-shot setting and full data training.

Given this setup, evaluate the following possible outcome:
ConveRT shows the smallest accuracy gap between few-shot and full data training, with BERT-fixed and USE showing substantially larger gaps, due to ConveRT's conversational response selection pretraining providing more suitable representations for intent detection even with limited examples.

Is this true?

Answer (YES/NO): NO